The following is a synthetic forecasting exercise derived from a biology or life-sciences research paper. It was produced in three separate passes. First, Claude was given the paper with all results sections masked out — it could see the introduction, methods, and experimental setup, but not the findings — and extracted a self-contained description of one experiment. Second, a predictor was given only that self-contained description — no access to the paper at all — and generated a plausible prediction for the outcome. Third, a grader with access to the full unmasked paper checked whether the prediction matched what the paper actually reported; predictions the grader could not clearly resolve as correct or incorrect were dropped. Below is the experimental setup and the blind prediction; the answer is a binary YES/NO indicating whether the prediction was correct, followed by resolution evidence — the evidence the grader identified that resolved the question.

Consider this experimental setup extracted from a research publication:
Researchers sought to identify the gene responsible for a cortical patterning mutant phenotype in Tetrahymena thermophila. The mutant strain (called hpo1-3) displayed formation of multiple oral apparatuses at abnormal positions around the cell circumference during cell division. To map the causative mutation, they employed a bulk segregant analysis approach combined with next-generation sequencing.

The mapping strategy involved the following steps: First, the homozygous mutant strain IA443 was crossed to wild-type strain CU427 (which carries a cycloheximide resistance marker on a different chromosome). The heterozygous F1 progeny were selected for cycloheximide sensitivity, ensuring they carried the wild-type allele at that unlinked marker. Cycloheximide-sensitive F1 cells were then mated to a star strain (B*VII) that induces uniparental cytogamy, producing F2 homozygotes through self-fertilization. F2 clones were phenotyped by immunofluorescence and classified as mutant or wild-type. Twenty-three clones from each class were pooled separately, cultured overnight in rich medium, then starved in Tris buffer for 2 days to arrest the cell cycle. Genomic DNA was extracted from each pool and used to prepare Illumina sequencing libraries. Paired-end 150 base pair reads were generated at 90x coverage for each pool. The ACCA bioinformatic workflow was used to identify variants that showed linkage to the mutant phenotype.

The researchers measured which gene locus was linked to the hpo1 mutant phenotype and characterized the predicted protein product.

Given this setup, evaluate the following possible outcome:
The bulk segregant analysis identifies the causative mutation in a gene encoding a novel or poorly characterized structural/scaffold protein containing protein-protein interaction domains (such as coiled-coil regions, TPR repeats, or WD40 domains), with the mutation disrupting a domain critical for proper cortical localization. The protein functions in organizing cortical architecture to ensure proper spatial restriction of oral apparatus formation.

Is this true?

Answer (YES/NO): YES